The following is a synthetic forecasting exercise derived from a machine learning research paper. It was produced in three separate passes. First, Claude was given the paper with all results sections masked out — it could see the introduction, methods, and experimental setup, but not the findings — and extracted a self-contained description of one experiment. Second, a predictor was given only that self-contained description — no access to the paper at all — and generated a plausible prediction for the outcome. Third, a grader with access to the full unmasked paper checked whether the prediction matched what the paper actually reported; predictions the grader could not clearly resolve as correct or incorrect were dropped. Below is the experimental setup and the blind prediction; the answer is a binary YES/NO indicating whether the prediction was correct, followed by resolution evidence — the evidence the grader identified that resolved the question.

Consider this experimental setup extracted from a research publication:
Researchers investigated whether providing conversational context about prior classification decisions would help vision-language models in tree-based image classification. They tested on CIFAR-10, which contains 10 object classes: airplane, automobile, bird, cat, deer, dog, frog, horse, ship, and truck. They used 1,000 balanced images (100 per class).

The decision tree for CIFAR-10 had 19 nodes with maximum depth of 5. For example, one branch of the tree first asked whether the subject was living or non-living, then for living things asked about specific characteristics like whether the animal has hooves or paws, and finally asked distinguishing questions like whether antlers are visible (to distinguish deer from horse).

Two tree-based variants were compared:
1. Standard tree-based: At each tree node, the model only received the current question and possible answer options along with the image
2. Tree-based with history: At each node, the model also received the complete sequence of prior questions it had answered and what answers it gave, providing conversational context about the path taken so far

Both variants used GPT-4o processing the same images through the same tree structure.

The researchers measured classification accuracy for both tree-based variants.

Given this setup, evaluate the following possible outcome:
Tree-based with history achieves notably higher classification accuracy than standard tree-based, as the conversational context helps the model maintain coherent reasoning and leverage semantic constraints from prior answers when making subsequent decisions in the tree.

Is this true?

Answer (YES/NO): NO